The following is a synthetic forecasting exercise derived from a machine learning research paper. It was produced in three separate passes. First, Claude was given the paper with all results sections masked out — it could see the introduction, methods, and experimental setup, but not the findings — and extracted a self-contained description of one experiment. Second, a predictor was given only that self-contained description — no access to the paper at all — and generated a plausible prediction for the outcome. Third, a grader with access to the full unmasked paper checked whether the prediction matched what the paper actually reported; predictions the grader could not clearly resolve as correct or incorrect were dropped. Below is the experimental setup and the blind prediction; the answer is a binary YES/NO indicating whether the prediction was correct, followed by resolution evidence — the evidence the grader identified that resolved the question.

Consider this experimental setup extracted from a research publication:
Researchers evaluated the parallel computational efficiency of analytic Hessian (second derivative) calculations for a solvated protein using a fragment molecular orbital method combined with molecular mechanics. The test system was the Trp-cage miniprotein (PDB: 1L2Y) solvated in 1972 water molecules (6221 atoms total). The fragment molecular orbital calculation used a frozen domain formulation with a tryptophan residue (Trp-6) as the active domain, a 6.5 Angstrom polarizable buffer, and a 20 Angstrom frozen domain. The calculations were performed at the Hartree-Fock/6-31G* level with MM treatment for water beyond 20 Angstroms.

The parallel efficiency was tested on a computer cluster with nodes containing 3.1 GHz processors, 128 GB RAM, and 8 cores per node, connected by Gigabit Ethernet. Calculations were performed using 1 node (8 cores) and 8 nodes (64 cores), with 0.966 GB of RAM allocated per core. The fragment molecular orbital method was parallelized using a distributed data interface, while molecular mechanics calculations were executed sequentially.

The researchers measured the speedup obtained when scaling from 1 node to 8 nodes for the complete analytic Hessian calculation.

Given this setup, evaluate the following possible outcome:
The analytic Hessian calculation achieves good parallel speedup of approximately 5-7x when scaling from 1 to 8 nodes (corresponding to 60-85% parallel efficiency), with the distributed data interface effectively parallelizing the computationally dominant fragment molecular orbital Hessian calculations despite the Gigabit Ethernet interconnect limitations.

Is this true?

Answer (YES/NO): NO